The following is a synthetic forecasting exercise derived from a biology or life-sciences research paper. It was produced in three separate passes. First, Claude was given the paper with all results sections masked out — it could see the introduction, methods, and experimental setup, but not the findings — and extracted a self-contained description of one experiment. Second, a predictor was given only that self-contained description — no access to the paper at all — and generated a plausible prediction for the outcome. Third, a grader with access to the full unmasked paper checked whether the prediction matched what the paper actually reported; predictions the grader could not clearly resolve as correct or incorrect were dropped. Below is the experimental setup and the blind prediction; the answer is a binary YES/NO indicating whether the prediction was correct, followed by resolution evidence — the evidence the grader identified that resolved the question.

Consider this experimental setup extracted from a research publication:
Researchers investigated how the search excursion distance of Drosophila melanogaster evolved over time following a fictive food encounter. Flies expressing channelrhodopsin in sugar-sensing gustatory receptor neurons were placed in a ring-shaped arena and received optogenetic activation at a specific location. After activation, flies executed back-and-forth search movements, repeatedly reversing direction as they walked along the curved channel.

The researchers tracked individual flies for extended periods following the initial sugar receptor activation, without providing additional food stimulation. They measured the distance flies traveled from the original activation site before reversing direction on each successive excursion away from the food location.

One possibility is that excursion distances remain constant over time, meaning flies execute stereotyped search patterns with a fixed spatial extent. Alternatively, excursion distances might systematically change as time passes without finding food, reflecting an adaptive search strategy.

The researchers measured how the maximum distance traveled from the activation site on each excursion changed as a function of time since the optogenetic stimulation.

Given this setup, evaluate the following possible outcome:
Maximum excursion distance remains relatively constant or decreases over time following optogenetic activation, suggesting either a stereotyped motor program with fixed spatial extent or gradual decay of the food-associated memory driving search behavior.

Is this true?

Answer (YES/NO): NO